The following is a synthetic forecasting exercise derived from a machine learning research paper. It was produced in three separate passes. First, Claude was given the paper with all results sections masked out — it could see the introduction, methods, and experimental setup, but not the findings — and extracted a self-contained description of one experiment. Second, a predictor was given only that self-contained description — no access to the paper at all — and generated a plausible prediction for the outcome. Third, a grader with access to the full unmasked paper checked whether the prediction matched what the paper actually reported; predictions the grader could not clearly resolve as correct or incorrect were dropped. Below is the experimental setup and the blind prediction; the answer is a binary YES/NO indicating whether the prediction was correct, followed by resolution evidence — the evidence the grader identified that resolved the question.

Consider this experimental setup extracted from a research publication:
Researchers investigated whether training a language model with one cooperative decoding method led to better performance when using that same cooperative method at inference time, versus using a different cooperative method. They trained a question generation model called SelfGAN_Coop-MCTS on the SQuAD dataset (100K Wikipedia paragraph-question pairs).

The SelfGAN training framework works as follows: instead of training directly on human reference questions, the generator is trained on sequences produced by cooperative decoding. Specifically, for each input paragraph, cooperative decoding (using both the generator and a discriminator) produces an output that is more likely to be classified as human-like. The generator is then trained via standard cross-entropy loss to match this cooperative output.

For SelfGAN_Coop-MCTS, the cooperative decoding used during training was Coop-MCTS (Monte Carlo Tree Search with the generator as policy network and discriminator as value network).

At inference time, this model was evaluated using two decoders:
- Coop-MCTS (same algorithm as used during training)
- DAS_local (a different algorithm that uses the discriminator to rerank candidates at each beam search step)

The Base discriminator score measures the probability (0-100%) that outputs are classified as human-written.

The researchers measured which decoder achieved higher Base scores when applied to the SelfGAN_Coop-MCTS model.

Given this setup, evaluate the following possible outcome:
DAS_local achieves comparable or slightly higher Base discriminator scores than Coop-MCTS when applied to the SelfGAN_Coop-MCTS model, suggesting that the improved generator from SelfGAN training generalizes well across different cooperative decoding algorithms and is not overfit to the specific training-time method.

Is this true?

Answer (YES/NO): YES